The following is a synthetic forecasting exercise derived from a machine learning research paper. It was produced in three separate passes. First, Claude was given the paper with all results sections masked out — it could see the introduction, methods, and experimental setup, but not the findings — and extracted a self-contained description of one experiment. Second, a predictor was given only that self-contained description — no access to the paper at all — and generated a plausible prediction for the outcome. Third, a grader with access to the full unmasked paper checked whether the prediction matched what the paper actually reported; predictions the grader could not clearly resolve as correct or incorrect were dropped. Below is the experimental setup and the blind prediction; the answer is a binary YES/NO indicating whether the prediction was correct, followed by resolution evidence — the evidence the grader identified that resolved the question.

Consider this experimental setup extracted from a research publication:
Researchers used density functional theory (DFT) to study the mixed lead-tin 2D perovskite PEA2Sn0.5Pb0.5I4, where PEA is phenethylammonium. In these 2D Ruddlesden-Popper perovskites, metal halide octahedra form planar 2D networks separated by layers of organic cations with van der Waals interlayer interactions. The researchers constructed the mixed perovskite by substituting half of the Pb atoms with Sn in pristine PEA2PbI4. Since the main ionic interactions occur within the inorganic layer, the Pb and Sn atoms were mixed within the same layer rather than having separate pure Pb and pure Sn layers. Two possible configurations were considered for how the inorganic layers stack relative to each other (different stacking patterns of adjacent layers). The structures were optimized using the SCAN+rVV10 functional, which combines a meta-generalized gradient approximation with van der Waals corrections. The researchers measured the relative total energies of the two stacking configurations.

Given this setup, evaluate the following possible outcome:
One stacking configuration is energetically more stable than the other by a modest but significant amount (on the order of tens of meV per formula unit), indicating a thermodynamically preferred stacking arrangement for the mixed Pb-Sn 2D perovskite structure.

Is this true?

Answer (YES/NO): NO